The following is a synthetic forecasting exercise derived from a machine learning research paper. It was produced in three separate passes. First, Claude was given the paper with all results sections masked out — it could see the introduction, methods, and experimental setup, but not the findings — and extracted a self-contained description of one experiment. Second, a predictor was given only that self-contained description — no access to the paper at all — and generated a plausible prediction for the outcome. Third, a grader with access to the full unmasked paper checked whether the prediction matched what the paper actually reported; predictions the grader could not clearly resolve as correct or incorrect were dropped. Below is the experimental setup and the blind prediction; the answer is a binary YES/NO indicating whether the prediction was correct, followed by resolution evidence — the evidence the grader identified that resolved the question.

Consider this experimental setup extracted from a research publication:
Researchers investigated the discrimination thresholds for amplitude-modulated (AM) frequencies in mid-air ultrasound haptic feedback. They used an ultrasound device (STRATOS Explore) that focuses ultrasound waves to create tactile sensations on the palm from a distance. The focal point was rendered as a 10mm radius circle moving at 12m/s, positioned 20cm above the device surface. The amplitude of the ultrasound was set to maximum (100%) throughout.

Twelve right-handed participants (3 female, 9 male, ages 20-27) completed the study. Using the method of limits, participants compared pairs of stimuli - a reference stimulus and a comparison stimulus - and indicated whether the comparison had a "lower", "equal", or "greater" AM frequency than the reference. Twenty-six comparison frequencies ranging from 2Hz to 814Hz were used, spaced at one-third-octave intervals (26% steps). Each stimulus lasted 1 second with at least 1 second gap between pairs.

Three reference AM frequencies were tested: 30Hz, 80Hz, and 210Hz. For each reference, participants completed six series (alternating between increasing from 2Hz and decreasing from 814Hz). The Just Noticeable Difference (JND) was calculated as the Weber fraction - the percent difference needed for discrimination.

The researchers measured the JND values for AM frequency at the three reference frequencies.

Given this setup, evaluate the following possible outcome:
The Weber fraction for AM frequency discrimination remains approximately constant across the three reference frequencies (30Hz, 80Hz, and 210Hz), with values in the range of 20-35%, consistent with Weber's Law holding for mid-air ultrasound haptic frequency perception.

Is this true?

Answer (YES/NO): NO